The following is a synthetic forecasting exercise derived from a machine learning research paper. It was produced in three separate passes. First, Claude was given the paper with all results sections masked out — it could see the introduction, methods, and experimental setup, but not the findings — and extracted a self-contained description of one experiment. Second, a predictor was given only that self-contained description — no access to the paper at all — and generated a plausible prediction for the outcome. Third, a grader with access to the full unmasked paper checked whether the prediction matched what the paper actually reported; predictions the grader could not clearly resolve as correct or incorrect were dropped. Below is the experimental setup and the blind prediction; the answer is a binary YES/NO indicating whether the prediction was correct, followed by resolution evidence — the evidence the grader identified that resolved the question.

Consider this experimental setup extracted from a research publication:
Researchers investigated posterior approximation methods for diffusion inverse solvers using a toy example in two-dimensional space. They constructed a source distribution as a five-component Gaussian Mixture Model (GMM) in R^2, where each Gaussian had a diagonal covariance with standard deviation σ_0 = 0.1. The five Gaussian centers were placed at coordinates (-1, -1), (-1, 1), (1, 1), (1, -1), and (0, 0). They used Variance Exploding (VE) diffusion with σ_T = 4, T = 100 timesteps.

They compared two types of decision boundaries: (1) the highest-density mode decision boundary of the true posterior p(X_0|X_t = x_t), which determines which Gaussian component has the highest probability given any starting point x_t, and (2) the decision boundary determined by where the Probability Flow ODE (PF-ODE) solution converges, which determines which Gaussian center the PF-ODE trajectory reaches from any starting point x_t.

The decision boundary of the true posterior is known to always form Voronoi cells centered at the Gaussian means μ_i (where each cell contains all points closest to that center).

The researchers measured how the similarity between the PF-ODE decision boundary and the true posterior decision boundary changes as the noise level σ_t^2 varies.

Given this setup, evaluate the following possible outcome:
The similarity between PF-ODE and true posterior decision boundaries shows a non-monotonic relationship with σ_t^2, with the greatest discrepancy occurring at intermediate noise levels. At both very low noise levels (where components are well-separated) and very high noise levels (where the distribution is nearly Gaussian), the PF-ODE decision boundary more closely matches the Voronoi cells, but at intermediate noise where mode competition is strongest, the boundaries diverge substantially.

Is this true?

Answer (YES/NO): NO